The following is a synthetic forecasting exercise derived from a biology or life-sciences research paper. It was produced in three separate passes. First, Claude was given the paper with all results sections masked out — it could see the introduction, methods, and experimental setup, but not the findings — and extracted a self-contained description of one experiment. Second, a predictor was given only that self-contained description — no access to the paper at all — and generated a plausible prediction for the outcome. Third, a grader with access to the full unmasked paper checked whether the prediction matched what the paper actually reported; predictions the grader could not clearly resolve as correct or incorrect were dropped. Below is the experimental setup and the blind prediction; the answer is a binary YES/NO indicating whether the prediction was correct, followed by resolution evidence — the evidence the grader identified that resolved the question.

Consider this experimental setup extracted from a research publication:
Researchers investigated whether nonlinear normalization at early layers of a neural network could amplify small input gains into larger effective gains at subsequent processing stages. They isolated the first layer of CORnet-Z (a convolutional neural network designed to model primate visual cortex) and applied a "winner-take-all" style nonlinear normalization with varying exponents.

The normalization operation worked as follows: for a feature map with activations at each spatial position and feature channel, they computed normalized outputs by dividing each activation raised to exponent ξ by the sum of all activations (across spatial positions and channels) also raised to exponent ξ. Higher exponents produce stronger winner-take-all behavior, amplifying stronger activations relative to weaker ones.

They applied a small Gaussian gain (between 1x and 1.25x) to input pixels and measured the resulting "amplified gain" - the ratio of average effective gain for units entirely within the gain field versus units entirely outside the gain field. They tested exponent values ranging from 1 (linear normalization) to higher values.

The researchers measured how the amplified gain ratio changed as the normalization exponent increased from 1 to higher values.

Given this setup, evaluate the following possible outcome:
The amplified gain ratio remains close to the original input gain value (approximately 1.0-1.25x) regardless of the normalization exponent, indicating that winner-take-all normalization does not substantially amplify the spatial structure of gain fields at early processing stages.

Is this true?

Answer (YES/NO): NO